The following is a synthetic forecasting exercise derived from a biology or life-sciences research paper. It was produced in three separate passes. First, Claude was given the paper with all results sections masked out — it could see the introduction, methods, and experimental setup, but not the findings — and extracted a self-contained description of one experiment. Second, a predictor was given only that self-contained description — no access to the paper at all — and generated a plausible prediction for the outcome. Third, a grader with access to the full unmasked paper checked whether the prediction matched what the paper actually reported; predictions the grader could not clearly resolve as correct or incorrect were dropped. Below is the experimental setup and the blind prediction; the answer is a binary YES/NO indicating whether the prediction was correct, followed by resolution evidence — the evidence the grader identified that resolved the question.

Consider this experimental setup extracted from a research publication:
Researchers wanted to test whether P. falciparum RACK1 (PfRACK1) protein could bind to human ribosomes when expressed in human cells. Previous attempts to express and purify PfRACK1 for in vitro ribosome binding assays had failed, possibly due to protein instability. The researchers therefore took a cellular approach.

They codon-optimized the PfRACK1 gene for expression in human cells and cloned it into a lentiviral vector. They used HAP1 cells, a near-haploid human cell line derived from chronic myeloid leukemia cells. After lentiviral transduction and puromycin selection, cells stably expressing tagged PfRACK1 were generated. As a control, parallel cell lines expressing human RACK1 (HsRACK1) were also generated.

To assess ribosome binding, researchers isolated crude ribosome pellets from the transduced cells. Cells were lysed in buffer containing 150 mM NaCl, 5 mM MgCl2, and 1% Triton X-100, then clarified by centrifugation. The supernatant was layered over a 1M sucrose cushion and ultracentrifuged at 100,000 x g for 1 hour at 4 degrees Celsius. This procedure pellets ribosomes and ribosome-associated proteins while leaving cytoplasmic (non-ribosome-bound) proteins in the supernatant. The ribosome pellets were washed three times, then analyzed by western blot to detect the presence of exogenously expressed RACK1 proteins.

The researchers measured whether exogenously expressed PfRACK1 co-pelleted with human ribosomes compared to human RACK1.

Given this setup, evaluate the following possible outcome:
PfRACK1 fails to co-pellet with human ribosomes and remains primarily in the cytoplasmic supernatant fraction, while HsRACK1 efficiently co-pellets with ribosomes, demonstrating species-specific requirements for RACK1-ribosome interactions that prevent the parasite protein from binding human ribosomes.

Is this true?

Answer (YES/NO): YES